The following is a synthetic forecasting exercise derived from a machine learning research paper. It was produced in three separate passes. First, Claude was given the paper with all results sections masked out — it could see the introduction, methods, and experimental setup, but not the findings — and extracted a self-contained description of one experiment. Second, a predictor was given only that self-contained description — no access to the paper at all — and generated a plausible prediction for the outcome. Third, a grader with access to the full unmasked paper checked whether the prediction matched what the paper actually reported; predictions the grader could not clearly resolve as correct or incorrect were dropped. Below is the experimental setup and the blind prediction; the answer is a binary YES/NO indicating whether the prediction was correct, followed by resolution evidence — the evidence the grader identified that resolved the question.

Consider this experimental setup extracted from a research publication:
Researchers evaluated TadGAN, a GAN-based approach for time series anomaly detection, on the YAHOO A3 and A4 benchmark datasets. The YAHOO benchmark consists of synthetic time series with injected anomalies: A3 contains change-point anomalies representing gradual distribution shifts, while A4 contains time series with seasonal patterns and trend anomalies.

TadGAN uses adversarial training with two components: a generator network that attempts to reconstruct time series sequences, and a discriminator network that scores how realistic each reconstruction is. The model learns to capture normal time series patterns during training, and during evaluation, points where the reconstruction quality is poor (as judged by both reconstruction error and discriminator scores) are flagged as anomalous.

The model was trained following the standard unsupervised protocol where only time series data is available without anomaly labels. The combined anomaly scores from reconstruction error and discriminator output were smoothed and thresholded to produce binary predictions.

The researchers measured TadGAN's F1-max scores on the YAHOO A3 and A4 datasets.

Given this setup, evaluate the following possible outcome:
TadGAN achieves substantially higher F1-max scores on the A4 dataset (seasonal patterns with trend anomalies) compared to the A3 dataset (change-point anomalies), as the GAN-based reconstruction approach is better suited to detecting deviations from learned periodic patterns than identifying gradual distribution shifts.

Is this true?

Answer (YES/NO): NO